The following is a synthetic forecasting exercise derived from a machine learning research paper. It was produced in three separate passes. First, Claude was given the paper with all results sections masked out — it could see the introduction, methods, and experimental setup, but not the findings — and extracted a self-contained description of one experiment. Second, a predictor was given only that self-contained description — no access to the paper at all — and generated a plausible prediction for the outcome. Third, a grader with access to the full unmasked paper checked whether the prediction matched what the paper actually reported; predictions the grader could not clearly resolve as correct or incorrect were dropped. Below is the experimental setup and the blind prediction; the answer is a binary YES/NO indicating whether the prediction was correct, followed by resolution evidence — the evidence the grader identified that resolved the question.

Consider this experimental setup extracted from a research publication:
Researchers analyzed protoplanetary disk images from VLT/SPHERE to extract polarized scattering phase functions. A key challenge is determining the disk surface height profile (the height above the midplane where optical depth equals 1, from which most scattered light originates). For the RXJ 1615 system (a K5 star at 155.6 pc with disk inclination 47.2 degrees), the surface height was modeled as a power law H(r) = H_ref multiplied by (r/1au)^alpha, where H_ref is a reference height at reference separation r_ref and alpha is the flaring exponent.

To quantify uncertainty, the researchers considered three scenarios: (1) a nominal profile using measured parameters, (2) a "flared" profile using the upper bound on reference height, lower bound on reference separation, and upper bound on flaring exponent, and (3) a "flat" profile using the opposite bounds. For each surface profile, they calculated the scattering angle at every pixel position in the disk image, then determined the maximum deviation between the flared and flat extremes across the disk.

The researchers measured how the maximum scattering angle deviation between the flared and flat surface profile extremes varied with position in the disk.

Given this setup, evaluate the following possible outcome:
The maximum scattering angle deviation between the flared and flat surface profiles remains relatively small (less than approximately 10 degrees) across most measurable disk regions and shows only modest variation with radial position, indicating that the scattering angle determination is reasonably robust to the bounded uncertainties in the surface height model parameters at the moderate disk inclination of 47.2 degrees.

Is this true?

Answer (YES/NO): YES